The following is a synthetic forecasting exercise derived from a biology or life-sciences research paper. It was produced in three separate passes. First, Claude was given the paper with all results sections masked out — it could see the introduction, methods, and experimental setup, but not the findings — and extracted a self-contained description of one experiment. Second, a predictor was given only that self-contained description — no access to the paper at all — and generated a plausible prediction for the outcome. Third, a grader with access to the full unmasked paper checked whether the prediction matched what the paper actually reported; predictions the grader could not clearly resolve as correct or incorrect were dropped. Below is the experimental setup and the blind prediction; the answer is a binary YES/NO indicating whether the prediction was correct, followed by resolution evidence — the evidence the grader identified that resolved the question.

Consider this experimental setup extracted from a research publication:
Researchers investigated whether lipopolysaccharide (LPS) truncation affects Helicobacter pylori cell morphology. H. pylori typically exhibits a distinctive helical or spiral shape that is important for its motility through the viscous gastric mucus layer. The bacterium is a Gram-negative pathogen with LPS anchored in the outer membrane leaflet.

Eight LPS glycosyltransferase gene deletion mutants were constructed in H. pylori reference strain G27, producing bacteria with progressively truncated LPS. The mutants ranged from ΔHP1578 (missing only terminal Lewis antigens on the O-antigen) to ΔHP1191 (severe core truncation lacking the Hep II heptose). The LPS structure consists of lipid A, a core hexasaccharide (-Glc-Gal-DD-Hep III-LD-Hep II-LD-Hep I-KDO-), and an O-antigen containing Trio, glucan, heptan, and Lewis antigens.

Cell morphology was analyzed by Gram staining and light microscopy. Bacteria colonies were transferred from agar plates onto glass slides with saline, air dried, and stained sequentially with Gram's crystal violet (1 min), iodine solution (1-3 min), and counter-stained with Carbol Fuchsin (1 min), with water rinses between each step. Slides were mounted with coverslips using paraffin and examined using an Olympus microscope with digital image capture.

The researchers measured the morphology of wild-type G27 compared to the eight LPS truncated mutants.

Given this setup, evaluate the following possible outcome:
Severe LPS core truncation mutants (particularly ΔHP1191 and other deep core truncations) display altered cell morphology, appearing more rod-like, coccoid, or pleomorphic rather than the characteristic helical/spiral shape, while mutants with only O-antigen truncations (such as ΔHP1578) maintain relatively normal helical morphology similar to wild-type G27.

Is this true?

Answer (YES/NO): NO